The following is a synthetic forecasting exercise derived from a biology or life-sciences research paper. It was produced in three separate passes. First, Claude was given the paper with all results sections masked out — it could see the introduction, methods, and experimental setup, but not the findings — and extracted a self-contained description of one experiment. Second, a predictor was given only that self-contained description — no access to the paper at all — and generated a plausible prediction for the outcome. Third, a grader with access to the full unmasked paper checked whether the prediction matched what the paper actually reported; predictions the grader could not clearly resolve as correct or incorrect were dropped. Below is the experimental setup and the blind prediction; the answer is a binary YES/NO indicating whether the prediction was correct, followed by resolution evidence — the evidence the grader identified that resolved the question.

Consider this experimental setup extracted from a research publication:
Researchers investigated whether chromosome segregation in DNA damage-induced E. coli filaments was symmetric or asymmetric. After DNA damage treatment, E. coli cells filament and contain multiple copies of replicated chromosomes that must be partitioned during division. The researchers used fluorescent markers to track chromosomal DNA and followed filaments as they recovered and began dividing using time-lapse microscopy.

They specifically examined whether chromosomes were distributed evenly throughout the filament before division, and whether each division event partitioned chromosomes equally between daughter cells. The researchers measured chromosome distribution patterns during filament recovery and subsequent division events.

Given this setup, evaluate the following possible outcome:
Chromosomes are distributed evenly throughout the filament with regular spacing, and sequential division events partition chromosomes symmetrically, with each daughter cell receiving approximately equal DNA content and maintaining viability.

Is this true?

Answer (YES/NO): NO